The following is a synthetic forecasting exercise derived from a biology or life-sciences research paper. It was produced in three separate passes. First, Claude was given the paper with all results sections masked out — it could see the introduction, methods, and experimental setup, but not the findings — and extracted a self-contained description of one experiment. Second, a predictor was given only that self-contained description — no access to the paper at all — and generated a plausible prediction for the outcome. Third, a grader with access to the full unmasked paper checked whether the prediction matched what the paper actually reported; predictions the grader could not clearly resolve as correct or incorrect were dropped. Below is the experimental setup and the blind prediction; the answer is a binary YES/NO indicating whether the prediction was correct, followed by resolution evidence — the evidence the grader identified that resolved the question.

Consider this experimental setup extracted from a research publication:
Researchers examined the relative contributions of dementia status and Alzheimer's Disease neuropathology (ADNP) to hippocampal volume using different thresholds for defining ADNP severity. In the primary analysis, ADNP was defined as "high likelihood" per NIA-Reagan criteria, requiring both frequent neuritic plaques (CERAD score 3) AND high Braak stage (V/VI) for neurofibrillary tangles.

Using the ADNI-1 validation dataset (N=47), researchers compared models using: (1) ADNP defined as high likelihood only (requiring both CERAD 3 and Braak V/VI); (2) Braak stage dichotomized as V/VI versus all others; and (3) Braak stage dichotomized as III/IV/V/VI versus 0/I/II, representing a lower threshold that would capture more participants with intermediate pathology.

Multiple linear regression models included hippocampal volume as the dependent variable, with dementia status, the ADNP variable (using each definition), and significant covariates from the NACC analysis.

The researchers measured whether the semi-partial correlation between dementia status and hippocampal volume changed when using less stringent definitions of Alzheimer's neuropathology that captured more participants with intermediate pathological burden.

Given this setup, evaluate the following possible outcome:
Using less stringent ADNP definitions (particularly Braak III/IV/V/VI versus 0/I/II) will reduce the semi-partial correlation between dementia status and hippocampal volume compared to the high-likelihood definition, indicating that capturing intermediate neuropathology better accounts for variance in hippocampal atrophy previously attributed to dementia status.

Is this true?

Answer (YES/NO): NO